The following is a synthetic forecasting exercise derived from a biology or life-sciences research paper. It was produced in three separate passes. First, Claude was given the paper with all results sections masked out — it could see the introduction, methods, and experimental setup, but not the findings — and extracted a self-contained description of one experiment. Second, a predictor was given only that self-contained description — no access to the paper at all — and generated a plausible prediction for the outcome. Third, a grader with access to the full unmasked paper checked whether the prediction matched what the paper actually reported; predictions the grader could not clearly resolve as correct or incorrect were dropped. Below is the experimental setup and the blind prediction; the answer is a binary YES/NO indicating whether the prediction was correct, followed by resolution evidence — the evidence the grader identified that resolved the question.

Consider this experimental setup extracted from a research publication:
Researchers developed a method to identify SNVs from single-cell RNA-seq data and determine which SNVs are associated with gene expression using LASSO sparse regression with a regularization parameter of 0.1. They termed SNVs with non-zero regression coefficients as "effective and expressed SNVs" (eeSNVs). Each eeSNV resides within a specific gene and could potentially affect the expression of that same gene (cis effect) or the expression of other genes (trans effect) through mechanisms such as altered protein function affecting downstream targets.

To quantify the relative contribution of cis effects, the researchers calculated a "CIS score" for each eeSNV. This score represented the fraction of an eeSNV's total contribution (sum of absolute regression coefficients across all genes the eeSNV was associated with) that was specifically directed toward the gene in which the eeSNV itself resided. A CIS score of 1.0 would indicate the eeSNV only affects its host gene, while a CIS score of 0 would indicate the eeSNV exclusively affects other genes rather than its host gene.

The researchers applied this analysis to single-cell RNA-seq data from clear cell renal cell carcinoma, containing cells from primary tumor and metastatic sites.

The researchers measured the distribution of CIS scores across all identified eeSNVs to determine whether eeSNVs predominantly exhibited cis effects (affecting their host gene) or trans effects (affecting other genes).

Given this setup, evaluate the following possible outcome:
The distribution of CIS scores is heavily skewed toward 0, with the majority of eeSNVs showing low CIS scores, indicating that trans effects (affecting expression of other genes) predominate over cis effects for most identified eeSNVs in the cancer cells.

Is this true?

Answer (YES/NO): YES